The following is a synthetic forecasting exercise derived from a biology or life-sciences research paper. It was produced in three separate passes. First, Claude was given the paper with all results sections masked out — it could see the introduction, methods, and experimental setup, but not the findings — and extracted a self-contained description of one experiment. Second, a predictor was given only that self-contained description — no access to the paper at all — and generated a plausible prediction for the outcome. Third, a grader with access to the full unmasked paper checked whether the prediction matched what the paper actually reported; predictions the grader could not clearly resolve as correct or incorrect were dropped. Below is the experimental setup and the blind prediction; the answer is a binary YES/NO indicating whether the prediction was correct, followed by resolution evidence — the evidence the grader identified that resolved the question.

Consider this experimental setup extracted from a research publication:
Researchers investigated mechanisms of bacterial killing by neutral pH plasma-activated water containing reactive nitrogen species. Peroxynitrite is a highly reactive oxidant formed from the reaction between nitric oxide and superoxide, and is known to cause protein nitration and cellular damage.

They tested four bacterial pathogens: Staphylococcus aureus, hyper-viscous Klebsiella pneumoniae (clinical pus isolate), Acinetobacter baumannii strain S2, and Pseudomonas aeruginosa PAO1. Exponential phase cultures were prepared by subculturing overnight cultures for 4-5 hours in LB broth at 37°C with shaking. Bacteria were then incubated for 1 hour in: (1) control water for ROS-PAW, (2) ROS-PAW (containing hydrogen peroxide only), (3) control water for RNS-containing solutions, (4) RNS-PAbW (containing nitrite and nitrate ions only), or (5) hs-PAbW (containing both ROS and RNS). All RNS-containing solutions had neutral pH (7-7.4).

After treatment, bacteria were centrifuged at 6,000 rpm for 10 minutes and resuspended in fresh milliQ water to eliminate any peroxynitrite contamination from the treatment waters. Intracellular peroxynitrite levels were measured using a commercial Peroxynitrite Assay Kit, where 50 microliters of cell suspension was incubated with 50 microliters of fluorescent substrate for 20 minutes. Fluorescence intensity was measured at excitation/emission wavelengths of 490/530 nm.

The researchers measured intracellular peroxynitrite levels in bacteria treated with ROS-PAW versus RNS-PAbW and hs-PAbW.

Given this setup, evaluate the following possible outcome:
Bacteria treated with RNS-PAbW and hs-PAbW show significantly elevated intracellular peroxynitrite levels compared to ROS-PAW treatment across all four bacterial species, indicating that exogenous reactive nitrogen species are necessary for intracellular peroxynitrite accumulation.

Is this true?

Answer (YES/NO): YES